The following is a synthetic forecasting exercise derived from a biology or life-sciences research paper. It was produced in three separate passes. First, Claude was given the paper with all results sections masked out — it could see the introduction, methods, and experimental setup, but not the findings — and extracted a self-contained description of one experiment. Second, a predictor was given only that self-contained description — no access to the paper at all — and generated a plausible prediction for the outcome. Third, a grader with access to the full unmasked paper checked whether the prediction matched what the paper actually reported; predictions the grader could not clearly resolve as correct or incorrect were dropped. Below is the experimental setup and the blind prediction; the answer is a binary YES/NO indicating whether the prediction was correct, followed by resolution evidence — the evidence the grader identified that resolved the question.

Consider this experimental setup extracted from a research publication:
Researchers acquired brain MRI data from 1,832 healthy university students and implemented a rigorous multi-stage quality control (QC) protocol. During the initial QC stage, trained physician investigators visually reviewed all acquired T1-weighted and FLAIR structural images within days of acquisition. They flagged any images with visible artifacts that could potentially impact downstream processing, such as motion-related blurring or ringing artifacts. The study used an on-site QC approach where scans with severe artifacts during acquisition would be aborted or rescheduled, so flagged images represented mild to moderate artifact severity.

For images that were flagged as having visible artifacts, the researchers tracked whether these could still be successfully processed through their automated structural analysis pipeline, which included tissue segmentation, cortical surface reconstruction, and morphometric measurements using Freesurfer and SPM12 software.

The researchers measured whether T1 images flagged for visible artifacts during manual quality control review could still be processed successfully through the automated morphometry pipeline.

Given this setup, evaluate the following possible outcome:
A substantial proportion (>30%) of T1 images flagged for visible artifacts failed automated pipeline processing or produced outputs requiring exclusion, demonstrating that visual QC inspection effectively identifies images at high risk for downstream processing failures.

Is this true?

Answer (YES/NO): NO